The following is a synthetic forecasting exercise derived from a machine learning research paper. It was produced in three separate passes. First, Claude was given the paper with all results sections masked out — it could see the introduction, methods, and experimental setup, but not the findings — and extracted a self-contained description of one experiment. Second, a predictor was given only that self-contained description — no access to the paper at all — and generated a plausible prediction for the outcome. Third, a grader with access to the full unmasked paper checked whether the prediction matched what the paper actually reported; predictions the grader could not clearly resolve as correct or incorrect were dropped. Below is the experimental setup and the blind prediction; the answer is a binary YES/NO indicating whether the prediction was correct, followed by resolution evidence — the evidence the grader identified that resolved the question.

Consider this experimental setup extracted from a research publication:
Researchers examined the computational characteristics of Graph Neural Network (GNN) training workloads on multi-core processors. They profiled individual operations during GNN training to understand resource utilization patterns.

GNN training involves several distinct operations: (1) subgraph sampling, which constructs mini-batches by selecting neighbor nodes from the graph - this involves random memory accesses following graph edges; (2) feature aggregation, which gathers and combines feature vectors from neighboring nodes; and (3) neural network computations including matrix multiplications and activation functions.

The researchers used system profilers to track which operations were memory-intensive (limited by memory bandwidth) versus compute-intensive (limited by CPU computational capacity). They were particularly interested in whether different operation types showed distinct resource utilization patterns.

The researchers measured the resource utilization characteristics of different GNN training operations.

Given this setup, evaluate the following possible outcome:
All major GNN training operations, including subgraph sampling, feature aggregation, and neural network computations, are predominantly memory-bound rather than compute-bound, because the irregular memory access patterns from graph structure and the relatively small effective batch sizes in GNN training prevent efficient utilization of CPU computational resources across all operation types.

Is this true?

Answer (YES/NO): NO